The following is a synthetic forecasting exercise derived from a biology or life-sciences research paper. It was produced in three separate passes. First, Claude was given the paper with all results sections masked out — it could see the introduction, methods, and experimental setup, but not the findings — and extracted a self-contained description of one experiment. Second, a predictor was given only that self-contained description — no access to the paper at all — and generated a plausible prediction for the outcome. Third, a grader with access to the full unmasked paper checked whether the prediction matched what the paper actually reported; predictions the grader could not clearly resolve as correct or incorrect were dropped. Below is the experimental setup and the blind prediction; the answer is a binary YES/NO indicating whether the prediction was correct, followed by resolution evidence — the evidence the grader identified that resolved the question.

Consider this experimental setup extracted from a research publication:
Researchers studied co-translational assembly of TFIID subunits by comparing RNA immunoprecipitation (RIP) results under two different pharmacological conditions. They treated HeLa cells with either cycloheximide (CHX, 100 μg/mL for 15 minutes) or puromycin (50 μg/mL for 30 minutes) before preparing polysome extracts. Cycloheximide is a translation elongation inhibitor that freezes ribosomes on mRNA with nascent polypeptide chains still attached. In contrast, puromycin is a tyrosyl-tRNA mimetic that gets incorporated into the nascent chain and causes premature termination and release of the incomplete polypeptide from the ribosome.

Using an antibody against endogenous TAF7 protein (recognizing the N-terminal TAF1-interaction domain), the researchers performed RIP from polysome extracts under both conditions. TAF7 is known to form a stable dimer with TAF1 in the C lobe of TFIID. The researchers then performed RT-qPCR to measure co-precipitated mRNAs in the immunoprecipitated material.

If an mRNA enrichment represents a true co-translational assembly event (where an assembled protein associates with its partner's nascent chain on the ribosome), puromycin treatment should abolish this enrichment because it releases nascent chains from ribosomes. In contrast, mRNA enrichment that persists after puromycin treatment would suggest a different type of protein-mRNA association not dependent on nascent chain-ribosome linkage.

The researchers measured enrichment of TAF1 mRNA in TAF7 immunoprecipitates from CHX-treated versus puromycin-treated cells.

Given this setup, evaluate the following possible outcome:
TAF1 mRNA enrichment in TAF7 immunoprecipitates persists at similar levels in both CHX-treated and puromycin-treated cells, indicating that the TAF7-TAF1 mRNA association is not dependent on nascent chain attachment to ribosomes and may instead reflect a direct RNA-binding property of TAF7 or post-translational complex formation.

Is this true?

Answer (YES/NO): NO